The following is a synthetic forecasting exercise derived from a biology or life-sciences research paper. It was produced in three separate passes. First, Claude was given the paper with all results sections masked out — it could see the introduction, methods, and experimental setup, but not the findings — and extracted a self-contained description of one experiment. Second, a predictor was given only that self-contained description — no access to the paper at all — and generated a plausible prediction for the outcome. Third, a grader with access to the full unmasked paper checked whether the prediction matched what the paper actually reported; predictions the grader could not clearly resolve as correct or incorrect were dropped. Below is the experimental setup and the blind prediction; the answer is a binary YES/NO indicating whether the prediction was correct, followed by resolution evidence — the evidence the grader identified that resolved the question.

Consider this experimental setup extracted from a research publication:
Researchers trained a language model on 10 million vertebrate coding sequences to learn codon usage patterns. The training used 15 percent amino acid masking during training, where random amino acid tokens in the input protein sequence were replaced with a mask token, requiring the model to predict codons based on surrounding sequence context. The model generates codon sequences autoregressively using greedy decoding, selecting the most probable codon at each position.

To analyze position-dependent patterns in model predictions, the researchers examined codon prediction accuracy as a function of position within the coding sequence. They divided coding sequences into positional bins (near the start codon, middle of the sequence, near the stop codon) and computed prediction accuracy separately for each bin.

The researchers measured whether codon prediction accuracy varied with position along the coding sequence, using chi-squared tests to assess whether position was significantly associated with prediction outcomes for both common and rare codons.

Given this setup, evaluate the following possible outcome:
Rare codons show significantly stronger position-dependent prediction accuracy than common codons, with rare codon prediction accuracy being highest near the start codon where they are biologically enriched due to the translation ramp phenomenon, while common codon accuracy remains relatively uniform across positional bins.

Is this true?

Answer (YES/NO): NO